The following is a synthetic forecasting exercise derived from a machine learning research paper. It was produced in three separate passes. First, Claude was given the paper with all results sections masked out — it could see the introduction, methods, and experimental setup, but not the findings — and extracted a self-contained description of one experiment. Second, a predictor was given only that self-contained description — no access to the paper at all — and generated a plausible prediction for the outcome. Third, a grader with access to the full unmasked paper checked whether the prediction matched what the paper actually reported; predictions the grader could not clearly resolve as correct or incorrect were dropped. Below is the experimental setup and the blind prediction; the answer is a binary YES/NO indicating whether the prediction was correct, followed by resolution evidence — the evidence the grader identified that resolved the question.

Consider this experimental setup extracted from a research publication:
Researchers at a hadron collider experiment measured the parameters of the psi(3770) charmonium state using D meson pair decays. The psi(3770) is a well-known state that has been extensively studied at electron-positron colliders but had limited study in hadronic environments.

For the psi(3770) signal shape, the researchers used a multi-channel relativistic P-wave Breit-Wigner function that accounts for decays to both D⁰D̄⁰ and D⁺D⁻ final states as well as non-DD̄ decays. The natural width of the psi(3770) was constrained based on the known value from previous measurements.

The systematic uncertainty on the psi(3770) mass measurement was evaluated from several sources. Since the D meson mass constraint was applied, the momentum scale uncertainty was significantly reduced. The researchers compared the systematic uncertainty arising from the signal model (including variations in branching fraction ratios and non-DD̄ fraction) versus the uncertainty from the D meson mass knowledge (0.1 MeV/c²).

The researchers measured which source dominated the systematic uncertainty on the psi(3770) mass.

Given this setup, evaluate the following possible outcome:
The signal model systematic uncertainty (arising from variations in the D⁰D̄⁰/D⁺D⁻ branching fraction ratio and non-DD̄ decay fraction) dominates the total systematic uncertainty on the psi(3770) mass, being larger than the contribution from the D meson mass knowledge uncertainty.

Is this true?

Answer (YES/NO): YES